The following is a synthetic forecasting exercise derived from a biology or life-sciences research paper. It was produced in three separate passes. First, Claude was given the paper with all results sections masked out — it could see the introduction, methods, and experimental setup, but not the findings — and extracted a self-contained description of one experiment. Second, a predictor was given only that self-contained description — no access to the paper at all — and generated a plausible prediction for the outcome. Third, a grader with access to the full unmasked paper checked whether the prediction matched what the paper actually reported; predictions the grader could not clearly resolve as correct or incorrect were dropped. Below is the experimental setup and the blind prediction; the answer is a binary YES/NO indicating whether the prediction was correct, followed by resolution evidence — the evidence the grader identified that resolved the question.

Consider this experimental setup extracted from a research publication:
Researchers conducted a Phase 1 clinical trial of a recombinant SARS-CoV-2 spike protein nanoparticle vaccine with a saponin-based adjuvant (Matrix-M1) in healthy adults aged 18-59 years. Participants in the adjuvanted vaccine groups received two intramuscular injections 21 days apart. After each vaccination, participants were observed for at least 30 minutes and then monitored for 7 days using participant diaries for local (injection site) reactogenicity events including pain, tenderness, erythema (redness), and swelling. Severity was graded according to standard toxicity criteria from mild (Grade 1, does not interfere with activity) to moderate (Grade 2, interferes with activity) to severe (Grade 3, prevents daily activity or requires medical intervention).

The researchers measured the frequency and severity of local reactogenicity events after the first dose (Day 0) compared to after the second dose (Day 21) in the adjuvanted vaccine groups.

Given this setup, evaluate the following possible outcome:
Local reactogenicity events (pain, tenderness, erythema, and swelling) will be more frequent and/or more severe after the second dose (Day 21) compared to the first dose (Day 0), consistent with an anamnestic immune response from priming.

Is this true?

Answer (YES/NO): YES